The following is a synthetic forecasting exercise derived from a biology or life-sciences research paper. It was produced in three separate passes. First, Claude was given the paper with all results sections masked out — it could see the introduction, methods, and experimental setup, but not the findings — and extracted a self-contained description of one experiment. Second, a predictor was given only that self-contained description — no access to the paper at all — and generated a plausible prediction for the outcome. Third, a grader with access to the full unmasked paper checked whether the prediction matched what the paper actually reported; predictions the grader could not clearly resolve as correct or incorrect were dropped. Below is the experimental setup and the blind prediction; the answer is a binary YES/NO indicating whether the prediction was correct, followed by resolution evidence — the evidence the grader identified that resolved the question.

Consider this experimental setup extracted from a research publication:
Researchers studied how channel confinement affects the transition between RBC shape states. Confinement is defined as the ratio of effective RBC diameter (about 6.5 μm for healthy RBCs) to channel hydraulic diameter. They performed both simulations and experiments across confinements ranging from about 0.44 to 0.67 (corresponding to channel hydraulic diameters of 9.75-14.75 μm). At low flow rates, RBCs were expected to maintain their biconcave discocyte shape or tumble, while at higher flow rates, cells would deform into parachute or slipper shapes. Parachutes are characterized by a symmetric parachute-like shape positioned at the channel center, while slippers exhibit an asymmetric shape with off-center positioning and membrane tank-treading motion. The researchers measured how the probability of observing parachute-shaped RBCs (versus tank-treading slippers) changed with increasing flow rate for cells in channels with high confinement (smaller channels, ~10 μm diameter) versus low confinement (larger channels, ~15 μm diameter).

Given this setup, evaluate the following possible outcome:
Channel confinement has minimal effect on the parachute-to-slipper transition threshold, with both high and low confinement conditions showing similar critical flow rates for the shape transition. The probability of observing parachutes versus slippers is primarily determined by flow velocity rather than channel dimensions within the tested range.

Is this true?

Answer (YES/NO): NO